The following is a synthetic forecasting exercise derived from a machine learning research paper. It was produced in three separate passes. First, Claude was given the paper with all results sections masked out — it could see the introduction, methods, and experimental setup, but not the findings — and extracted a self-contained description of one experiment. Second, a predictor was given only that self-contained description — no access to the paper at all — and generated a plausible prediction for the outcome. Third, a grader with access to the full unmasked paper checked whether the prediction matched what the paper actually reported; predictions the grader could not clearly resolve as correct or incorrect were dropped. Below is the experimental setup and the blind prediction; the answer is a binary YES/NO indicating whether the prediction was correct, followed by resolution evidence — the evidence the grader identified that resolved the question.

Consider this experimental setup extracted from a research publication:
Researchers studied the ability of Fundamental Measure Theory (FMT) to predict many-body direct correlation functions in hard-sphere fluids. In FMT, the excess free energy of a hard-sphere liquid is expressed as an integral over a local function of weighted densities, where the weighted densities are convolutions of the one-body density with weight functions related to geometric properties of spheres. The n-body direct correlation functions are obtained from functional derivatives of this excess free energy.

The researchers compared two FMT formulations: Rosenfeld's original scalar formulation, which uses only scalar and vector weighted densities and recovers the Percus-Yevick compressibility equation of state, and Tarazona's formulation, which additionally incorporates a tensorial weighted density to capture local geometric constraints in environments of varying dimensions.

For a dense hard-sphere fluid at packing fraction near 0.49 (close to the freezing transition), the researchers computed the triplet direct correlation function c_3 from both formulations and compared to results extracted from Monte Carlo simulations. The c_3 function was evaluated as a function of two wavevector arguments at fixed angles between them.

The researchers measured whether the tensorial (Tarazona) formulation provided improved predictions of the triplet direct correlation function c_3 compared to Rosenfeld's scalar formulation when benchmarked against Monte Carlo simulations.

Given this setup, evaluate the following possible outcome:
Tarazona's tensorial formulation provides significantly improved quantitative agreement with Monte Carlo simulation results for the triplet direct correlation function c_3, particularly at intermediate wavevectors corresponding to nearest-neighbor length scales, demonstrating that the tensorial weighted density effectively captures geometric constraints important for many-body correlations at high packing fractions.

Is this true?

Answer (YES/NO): NO